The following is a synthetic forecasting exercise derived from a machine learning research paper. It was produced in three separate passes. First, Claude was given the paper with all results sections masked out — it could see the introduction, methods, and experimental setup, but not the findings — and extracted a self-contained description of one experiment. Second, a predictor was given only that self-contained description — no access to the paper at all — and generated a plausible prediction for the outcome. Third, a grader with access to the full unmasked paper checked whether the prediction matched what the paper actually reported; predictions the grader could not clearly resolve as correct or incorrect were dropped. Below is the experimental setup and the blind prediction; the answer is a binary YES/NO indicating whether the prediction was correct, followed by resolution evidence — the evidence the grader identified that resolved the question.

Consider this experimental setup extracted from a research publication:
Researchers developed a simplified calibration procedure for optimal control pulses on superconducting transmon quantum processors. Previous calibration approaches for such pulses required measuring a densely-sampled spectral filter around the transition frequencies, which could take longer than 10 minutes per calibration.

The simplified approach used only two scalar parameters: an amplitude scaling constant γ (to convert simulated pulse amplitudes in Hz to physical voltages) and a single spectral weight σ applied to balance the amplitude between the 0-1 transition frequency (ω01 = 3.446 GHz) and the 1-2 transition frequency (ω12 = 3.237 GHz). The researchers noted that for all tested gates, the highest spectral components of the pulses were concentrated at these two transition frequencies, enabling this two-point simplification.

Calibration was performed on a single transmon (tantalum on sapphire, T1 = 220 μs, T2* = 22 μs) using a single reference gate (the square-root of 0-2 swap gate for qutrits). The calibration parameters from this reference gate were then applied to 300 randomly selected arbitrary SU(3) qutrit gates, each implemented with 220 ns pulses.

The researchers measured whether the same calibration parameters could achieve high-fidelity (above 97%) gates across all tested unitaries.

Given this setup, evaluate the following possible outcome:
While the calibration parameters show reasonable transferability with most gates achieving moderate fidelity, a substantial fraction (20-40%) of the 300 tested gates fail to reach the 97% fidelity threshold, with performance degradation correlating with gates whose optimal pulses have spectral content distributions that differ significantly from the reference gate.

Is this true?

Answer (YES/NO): NO